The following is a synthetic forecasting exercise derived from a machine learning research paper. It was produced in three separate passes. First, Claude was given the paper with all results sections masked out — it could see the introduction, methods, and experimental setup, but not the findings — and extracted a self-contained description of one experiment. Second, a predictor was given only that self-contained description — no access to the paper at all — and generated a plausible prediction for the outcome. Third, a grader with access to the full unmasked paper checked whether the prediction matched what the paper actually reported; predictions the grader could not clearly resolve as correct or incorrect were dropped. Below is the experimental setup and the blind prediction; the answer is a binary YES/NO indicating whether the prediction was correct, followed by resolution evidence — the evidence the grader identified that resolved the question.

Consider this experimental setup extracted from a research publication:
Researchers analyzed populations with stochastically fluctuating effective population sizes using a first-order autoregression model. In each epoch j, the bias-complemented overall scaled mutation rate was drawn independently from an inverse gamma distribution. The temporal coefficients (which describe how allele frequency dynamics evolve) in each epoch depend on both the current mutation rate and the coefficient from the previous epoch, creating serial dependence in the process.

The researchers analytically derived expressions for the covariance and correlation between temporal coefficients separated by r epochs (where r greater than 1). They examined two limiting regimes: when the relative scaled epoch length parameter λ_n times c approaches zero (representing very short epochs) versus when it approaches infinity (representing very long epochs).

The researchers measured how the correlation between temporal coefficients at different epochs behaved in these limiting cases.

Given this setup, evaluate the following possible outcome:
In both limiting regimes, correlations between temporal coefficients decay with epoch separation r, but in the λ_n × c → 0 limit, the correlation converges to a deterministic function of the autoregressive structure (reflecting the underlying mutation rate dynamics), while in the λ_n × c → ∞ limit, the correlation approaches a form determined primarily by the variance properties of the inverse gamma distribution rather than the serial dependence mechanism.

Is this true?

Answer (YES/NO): NO